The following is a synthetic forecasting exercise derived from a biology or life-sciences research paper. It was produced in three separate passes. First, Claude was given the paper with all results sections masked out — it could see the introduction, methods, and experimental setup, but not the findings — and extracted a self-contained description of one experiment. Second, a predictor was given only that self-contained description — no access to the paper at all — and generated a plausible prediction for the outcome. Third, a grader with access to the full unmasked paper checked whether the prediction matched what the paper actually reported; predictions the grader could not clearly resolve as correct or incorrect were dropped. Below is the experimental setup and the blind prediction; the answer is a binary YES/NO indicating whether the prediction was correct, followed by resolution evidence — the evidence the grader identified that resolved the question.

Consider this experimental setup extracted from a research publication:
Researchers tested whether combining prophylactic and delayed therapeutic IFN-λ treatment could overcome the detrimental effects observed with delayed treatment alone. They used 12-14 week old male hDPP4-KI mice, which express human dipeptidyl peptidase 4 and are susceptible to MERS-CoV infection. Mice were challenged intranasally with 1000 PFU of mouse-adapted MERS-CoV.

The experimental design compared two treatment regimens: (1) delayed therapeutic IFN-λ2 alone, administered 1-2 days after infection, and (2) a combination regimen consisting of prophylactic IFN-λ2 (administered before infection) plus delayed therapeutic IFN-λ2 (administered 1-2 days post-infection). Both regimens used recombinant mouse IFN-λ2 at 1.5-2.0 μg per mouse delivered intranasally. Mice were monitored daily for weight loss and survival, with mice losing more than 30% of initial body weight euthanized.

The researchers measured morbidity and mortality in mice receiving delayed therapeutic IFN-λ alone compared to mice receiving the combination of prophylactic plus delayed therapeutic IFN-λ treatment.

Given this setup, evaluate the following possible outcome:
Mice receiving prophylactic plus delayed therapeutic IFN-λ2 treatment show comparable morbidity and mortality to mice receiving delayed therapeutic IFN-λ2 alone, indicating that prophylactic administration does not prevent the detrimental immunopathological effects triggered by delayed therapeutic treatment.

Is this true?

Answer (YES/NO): NO